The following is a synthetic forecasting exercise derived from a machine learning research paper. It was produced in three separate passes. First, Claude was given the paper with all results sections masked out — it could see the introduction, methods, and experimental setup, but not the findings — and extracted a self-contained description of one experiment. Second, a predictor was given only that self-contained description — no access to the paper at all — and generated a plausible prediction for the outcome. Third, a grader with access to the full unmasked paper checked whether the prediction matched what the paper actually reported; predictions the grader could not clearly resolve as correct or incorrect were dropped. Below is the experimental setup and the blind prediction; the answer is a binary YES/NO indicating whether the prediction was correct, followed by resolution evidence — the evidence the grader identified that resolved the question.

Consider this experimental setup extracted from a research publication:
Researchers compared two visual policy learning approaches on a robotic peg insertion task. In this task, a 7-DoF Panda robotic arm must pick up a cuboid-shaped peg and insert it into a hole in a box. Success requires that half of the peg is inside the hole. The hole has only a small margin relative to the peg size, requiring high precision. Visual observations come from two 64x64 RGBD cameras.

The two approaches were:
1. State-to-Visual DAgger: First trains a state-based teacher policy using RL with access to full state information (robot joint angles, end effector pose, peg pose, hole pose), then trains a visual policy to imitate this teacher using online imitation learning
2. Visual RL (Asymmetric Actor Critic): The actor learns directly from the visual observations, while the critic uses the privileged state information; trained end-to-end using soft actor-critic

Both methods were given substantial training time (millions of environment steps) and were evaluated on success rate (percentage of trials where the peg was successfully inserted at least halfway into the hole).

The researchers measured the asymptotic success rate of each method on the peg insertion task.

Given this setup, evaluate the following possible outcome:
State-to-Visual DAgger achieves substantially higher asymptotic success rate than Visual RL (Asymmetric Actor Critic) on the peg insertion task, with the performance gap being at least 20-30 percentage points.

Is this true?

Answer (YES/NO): YES